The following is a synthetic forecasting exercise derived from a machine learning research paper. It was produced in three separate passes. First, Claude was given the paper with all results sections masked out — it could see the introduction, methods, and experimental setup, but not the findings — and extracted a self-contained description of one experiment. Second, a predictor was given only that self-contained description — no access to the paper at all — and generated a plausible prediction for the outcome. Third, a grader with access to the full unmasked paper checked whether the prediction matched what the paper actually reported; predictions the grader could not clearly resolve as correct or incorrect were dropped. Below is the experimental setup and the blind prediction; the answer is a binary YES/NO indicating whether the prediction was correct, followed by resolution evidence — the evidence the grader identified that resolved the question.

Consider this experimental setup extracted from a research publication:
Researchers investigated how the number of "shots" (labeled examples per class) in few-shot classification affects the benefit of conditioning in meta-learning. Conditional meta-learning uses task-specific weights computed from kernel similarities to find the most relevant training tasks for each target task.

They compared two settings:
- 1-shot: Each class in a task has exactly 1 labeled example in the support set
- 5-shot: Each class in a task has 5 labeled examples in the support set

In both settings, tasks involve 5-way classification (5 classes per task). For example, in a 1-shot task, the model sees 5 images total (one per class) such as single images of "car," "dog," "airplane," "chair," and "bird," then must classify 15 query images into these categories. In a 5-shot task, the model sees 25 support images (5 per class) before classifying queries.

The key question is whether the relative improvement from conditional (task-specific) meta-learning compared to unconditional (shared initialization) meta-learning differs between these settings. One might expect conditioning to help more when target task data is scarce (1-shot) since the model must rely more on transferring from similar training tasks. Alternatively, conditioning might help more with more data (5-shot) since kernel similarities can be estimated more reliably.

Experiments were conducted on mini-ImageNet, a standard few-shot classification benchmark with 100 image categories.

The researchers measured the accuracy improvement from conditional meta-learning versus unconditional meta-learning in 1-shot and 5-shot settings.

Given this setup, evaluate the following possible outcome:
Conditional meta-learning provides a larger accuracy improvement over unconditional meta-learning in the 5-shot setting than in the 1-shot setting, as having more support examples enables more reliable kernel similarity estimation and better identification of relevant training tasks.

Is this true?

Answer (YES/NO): NO